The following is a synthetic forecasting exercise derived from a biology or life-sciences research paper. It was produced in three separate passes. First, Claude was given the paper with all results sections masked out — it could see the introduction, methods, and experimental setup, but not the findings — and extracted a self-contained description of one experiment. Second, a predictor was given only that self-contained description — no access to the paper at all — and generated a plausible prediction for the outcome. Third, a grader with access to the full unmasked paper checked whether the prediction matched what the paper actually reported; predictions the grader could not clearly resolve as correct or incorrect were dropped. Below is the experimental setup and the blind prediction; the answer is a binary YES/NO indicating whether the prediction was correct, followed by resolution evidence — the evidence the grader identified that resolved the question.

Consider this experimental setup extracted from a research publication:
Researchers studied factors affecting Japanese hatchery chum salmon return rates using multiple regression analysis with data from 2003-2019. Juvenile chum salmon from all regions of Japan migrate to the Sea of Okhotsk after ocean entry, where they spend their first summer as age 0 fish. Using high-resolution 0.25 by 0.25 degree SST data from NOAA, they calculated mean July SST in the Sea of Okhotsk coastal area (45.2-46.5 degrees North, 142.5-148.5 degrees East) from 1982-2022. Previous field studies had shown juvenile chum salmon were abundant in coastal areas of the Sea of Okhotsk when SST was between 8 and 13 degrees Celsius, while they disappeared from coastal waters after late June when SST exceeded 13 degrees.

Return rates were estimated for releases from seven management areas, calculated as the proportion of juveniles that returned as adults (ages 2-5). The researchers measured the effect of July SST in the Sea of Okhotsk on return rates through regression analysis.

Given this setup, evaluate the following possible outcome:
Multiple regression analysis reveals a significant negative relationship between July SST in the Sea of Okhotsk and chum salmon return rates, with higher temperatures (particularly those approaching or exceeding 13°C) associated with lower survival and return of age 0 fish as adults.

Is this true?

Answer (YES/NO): YES